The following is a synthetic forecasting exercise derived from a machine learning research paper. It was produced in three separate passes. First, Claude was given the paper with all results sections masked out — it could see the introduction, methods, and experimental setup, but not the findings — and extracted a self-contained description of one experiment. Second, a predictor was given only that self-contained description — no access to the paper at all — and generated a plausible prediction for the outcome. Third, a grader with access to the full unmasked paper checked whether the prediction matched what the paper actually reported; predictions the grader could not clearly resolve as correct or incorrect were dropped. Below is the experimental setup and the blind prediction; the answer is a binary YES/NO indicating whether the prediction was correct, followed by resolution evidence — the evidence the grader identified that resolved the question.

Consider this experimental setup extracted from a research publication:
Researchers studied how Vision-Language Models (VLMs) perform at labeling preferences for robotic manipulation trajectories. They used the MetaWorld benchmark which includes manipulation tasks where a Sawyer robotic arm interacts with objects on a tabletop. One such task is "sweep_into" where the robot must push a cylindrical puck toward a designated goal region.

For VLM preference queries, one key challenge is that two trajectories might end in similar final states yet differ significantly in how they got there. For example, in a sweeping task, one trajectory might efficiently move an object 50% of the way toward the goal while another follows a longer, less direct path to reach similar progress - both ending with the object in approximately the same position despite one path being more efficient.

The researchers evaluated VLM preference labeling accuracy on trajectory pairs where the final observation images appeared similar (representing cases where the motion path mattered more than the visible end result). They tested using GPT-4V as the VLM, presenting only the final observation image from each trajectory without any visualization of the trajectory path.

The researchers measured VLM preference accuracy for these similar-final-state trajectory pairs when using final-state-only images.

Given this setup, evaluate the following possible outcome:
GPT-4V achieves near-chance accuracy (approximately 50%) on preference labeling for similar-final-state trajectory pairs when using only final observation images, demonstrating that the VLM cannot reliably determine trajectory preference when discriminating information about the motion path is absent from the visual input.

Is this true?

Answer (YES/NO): NO